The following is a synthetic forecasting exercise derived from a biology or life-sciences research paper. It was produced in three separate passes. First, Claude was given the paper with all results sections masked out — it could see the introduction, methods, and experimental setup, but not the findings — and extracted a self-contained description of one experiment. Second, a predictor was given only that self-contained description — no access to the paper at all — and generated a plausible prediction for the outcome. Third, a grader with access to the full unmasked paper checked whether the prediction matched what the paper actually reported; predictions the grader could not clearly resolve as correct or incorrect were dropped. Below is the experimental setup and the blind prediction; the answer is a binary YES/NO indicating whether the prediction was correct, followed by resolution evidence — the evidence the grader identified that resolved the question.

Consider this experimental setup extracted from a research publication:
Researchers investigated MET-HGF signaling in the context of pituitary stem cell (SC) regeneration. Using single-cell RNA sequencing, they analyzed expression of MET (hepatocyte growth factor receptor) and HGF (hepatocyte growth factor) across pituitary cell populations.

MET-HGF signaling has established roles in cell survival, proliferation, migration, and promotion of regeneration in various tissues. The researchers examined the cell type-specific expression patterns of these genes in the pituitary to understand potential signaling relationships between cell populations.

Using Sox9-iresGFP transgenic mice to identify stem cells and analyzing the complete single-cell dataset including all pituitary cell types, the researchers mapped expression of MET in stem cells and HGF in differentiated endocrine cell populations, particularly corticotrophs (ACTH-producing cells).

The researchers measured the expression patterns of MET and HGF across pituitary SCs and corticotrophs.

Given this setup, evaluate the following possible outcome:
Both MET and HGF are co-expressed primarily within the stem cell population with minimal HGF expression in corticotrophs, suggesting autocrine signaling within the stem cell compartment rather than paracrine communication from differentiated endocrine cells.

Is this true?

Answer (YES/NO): NO